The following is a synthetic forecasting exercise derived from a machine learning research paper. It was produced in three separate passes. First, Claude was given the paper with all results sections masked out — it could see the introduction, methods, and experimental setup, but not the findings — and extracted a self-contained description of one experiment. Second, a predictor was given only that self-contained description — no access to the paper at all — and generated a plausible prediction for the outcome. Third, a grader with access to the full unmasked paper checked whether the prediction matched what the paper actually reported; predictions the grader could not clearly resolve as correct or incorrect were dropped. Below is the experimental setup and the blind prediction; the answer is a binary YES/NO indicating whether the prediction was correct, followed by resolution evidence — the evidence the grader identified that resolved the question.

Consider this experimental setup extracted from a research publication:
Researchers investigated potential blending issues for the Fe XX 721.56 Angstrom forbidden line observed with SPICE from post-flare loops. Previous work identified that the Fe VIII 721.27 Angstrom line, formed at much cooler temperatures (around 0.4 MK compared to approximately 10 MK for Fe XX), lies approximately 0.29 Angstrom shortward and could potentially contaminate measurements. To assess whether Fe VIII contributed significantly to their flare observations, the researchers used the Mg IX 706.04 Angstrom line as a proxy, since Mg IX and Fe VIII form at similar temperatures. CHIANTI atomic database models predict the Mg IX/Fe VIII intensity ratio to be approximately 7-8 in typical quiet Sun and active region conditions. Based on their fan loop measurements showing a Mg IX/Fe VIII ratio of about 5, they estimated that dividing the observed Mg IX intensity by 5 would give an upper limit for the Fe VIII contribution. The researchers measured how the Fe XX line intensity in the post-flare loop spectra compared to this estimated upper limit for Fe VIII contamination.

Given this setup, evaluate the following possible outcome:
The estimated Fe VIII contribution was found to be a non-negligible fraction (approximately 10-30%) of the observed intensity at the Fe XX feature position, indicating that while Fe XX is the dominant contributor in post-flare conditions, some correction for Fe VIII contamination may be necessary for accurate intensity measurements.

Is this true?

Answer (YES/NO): NO